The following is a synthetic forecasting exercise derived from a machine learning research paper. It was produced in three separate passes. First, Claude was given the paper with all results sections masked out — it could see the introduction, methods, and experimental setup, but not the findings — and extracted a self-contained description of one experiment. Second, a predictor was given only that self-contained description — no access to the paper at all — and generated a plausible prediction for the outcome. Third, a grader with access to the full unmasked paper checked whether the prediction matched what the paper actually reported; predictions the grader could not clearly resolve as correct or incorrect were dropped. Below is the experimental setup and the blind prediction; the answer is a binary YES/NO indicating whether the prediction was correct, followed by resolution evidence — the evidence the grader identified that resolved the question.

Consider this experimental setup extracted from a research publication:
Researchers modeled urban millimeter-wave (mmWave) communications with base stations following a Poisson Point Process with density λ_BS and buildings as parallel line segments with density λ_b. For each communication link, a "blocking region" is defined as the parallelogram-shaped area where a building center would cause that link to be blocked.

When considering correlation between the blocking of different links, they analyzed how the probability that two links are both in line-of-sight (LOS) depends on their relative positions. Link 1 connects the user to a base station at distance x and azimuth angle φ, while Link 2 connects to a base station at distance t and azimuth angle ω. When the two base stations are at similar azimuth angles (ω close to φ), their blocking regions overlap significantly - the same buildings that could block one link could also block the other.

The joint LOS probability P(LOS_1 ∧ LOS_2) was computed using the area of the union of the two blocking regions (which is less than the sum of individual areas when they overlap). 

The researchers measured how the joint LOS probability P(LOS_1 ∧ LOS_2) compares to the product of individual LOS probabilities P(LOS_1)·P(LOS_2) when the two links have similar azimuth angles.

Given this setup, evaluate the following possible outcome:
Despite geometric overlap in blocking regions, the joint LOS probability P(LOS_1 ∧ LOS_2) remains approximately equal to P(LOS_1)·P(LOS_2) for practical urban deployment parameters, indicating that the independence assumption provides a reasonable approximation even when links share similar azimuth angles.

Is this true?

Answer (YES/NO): NO